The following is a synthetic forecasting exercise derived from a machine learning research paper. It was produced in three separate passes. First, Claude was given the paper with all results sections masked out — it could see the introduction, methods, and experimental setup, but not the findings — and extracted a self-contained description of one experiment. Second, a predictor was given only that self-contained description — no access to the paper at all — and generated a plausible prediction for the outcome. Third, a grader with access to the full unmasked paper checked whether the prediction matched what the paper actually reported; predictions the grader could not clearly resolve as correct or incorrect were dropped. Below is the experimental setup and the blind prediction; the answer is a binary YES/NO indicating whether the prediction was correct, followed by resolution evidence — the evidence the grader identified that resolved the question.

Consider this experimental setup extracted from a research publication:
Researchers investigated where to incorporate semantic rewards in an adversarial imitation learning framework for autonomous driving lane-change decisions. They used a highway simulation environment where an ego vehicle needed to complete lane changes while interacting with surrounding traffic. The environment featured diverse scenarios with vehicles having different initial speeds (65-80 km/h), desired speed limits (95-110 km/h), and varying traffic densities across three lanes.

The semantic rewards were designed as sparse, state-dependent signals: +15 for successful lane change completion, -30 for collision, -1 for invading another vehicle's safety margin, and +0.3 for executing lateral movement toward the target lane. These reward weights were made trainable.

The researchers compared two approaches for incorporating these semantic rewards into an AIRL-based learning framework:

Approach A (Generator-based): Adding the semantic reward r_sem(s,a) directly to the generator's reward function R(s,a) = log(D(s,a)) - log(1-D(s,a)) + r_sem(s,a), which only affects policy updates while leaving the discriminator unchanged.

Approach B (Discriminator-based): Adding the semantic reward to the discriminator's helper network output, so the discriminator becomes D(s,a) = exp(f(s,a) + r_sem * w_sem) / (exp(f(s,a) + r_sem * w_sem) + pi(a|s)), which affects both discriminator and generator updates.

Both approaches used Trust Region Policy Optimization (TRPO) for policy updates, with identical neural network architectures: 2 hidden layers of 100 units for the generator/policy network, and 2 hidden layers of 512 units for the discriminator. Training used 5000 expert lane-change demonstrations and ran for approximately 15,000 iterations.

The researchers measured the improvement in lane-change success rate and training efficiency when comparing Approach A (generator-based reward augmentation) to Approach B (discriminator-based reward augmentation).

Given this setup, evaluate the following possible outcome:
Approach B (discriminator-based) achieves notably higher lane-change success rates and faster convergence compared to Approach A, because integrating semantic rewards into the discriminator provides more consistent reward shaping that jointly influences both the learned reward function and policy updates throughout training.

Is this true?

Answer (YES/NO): YES